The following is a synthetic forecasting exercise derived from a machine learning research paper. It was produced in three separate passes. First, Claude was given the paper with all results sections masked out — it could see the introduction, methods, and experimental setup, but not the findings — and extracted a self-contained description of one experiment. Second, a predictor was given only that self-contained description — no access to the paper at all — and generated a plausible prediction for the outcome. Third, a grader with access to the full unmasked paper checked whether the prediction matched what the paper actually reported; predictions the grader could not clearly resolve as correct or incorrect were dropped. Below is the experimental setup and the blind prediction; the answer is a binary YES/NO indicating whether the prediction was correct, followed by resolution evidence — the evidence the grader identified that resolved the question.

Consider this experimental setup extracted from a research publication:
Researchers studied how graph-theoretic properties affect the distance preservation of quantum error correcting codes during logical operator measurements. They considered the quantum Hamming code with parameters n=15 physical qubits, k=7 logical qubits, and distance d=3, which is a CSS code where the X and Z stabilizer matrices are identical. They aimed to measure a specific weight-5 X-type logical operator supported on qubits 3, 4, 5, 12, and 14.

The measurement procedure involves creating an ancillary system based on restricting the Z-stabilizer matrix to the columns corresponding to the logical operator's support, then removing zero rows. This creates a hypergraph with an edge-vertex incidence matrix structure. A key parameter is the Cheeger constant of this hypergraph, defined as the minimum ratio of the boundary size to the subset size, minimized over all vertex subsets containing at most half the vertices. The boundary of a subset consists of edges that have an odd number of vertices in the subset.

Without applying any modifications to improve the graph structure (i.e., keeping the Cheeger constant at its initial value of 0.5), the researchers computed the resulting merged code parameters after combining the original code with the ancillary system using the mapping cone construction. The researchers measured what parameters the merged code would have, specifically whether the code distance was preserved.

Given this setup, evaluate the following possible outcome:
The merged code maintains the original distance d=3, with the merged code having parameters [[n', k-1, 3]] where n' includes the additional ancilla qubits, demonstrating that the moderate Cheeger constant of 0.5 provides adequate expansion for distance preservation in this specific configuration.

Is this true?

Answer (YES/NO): NO